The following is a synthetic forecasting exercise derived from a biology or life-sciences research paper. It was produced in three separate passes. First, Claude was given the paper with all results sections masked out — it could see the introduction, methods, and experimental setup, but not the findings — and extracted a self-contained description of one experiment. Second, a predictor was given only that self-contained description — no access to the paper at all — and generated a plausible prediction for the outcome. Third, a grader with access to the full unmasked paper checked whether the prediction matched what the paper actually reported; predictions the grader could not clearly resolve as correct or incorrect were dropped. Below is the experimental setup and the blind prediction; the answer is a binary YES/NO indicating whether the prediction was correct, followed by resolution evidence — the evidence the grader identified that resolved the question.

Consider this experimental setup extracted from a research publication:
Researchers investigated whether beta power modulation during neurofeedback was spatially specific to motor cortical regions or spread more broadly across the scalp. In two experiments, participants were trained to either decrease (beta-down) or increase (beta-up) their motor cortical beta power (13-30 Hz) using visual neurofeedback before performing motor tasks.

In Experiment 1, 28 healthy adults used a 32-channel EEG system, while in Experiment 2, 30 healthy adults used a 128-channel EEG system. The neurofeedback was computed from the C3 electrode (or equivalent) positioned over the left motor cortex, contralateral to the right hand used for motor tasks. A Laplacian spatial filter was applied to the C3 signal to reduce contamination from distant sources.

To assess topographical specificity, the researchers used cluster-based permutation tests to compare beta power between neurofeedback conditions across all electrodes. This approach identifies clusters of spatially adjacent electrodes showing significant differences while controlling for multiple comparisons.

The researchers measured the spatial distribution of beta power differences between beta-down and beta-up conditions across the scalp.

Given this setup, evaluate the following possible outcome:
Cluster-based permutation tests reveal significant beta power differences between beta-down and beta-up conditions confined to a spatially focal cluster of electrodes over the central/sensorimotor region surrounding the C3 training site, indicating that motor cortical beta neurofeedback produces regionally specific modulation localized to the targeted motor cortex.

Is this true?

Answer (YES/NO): YES